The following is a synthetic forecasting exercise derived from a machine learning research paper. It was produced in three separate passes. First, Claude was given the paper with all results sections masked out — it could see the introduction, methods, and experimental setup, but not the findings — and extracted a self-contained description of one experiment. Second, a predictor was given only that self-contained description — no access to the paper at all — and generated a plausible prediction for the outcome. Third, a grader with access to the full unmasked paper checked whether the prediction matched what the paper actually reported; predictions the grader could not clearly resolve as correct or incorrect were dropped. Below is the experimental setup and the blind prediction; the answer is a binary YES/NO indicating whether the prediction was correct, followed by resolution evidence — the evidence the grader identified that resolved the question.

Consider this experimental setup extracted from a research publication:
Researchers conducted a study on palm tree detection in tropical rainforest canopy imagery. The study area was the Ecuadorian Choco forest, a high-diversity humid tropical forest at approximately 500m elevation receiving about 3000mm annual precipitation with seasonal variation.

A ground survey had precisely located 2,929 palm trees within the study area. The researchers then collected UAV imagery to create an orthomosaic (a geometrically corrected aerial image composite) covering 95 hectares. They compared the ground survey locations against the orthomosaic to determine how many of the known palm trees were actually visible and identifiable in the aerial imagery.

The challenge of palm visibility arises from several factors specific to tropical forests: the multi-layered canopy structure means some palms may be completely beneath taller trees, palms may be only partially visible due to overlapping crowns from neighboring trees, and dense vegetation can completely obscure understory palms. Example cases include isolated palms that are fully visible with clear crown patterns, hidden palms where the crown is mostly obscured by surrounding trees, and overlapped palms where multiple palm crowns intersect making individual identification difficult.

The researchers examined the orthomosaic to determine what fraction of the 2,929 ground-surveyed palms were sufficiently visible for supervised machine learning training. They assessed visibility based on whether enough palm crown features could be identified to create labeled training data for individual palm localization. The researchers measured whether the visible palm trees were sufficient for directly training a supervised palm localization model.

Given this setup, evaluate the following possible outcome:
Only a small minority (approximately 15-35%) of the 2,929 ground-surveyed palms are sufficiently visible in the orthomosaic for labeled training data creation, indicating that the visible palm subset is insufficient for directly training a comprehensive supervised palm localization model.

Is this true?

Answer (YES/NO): YES